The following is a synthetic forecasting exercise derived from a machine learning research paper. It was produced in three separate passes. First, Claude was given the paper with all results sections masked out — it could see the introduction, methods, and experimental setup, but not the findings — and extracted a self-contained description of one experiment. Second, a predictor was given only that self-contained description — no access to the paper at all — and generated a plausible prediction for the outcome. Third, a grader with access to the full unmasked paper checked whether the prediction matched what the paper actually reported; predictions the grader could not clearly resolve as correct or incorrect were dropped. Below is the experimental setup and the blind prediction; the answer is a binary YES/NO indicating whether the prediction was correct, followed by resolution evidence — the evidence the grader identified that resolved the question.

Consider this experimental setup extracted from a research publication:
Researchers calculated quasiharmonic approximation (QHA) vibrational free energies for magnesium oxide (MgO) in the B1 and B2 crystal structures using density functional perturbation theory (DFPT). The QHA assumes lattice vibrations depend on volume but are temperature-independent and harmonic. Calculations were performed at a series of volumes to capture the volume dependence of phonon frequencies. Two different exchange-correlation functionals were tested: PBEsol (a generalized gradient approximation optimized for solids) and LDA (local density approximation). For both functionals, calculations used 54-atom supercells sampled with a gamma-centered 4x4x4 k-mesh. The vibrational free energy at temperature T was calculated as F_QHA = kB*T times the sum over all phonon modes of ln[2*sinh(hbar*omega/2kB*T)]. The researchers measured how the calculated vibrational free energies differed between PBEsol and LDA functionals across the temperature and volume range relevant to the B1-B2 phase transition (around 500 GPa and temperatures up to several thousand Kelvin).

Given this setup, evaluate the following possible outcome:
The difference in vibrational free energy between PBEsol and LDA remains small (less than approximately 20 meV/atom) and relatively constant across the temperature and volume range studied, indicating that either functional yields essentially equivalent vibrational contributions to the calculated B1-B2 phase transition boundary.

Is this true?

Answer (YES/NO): YES